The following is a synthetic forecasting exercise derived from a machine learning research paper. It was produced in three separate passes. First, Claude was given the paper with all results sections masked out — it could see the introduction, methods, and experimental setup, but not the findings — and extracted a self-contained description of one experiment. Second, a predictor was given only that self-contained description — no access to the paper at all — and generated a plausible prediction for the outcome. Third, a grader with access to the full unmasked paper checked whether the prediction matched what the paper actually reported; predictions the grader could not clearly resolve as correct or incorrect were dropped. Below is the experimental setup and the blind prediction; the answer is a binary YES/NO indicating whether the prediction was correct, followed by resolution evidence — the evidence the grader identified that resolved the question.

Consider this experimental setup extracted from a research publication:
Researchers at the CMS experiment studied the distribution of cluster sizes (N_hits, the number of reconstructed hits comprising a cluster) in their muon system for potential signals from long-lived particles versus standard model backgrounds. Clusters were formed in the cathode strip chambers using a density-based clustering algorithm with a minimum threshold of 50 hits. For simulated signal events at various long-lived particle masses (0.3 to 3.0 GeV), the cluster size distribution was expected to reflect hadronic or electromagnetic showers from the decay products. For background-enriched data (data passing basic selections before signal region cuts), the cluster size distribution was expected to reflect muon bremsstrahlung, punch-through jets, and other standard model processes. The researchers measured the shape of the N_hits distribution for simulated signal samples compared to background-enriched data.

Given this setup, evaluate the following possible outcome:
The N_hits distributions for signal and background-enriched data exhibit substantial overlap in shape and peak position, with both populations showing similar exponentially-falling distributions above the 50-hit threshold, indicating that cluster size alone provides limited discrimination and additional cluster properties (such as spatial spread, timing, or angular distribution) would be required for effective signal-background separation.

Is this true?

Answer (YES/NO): NO